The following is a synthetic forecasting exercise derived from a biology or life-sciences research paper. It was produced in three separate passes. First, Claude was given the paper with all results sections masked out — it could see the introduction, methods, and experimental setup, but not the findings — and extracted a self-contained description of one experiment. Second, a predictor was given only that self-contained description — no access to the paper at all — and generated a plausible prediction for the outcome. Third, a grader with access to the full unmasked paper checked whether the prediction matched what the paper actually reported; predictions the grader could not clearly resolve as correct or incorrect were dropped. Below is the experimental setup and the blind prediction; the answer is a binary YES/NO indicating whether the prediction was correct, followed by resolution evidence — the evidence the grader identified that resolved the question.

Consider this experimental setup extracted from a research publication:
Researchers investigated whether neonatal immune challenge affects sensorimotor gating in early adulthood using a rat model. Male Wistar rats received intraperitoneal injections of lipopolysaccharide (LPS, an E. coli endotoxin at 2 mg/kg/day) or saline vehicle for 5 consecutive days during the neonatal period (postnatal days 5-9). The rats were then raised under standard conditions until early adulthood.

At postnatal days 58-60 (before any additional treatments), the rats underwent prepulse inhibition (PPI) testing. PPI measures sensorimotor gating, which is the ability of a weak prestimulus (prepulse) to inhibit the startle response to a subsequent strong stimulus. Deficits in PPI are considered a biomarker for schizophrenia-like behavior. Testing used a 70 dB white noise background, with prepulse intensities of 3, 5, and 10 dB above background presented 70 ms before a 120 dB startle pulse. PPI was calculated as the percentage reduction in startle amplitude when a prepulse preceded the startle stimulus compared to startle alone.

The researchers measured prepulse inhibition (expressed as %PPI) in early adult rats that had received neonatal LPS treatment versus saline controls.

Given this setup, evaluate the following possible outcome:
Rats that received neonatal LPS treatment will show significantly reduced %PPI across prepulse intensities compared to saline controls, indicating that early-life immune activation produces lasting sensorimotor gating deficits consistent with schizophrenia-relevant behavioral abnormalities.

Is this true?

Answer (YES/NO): NO